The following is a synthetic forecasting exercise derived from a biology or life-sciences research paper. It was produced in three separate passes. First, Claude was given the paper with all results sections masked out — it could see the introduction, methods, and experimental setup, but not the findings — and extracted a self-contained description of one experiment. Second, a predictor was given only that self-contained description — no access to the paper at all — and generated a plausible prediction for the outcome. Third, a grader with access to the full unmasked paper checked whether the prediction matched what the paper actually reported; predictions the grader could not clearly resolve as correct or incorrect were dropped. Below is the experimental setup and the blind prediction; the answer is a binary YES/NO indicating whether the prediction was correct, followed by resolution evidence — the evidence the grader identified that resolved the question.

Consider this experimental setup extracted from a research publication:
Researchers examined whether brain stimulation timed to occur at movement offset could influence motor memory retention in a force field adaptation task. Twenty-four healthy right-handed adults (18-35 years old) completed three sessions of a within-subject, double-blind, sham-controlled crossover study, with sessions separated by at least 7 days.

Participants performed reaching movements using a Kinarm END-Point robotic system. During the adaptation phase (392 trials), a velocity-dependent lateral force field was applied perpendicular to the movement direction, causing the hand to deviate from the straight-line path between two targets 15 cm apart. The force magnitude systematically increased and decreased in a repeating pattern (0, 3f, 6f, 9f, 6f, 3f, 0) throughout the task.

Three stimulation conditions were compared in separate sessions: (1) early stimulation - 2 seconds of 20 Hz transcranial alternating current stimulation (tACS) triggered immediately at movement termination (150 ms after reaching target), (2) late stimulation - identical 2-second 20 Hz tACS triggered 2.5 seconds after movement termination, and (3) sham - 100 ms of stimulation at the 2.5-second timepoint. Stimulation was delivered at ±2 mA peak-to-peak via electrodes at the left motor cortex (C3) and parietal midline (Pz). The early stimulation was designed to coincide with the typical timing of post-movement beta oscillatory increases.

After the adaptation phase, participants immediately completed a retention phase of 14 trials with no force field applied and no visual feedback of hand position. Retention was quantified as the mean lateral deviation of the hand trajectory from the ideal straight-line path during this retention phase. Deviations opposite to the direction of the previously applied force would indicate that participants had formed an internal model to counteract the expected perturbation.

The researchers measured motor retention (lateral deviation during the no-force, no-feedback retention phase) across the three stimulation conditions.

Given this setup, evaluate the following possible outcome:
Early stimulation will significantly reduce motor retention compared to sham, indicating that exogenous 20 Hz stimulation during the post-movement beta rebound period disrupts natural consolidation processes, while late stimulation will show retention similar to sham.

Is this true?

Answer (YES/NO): NO